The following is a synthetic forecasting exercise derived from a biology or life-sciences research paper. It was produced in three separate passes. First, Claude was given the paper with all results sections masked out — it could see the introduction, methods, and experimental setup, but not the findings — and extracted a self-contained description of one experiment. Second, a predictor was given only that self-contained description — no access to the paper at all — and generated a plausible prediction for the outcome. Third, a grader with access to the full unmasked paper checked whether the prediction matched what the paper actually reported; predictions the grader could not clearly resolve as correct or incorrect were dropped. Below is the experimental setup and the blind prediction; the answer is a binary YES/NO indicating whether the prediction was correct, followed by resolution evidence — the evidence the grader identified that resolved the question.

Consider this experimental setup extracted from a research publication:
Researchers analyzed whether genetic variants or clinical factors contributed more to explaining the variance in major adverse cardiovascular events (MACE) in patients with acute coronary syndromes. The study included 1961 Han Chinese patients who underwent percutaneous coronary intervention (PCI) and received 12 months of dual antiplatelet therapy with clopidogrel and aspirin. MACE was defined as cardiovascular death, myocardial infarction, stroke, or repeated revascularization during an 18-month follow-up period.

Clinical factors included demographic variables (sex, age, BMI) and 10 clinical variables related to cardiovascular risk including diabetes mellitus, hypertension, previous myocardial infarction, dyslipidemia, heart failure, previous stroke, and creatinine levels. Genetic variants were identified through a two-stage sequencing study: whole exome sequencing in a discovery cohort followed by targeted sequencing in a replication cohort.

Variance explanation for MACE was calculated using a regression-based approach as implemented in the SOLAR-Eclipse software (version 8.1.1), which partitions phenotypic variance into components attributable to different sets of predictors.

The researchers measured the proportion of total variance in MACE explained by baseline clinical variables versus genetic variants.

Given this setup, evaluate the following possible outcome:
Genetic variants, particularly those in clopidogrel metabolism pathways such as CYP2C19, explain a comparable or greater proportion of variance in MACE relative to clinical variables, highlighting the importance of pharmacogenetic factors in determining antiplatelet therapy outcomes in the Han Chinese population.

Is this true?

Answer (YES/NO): NO